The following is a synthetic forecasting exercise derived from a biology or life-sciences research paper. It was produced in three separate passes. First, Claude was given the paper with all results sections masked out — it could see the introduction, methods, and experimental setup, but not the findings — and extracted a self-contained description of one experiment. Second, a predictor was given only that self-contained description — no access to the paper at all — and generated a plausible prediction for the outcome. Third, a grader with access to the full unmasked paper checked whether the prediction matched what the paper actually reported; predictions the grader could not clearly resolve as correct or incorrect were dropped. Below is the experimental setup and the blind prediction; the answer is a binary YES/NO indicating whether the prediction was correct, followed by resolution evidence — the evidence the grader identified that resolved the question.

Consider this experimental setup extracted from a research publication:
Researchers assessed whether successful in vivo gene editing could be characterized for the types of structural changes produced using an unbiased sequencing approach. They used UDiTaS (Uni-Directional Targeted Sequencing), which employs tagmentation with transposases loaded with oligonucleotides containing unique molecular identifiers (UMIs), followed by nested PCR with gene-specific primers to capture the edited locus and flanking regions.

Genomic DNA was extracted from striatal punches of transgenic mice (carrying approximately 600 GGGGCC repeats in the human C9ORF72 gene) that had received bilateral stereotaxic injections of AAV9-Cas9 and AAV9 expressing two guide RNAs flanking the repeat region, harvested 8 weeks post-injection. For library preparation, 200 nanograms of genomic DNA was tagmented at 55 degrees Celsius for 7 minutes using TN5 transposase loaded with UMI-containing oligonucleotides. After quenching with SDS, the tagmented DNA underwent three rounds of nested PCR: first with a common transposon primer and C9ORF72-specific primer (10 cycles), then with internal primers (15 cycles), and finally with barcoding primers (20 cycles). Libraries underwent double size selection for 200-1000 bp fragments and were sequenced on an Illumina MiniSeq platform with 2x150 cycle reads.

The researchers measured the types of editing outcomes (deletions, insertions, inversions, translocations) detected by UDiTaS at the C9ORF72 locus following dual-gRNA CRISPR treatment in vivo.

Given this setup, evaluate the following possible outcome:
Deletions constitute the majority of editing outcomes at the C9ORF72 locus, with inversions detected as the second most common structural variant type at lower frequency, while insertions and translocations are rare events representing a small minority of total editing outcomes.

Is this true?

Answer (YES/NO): NO